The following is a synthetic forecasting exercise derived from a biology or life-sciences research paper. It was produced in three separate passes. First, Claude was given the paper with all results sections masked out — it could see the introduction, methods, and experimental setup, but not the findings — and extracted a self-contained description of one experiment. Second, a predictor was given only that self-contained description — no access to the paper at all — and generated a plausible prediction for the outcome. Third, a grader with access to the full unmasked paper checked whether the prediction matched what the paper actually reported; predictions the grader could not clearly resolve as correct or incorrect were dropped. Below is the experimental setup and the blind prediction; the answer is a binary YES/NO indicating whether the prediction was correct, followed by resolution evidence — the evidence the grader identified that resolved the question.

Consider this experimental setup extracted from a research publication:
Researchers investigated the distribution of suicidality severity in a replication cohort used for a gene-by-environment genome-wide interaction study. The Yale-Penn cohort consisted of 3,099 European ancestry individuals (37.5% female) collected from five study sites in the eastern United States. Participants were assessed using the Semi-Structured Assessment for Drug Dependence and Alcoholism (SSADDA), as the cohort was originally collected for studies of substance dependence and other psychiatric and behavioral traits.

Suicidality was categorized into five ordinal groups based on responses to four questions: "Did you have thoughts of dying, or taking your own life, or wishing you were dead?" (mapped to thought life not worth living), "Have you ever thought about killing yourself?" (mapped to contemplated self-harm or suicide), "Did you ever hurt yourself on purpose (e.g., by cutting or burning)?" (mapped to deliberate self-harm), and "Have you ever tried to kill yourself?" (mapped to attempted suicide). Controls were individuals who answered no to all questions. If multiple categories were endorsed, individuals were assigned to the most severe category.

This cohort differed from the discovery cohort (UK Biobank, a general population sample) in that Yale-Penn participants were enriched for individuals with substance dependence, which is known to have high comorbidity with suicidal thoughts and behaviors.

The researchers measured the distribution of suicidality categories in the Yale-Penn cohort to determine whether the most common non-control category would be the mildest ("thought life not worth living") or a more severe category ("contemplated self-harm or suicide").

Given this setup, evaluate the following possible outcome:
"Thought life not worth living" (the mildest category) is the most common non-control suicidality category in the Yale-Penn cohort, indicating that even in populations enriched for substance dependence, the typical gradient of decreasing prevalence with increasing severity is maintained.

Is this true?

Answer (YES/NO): NO